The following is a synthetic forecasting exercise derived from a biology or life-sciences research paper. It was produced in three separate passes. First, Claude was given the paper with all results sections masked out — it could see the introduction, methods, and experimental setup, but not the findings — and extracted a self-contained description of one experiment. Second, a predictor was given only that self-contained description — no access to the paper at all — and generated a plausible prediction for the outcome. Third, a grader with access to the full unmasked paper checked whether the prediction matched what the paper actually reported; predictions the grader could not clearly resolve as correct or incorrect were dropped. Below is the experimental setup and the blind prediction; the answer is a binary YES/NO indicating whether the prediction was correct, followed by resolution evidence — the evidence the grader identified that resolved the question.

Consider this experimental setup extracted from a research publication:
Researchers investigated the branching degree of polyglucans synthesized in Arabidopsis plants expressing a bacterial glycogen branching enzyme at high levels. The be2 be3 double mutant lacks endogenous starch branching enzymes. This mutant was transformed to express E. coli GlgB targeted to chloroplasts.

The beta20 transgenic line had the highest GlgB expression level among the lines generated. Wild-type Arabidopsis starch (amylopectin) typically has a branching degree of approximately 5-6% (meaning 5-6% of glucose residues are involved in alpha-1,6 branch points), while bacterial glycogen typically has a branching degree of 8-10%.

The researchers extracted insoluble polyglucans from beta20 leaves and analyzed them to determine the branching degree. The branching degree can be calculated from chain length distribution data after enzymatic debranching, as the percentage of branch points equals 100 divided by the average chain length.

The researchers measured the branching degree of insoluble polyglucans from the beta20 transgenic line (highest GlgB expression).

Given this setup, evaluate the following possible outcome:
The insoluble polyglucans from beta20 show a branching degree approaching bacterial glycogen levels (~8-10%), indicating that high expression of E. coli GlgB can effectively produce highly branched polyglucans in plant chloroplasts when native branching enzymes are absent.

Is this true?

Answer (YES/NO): NO